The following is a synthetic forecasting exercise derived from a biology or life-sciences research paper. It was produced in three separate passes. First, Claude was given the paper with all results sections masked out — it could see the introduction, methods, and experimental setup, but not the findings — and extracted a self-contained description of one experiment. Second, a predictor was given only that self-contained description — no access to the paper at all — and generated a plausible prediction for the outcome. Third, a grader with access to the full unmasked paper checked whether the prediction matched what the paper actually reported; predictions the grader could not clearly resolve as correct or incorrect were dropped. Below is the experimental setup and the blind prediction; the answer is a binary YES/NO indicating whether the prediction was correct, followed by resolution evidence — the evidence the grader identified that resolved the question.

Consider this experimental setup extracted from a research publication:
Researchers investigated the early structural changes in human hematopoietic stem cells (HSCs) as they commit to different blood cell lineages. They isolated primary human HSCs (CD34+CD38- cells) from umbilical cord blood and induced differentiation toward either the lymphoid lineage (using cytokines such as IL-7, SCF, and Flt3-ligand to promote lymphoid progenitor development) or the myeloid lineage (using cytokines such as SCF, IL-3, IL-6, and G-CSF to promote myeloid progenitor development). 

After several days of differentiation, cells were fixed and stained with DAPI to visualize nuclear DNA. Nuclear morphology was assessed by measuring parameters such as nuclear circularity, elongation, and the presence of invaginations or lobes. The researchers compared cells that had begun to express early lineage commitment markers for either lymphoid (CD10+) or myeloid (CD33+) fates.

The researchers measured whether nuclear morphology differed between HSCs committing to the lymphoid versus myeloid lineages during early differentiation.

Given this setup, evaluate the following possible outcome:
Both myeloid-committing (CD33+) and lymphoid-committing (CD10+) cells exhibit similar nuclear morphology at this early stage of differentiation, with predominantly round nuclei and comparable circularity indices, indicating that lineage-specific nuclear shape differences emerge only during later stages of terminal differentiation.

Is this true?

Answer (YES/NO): NO